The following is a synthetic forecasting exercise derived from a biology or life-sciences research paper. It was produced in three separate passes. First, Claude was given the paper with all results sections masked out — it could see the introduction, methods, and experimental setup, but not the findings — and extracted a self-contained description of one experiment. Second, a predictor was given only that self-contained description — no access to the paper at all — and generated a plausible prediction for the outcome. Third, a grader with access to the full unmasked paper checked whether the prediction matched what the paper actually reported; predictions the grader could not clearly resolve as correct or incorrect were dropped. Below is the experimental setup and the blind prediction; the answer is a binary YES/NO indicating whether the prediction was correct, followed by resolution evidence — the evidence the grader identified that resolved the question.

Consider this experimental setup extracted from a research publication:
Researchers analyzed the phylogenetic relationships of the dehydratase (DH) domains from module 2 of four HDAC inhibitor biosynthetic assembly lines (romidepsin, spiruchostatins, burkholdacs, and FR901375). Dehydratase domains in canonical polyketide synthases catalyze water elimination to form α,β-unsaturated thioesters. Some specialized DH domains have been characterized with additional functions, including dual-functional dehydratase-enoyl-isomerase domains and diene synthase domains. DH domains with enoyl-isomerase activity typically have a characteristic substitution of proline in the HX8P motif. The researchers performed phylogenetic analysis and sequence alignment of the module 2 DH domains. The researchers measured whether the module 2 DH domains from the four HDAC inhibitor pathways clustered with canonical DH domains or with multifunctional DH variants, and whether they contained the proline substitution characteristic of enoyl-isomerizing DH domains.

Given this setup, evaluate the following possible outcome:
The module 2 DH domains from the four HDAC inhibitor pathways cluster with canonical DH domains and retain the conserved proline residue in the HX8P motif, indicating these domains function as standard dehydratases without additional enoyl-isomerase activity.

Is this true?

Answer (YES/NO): NO